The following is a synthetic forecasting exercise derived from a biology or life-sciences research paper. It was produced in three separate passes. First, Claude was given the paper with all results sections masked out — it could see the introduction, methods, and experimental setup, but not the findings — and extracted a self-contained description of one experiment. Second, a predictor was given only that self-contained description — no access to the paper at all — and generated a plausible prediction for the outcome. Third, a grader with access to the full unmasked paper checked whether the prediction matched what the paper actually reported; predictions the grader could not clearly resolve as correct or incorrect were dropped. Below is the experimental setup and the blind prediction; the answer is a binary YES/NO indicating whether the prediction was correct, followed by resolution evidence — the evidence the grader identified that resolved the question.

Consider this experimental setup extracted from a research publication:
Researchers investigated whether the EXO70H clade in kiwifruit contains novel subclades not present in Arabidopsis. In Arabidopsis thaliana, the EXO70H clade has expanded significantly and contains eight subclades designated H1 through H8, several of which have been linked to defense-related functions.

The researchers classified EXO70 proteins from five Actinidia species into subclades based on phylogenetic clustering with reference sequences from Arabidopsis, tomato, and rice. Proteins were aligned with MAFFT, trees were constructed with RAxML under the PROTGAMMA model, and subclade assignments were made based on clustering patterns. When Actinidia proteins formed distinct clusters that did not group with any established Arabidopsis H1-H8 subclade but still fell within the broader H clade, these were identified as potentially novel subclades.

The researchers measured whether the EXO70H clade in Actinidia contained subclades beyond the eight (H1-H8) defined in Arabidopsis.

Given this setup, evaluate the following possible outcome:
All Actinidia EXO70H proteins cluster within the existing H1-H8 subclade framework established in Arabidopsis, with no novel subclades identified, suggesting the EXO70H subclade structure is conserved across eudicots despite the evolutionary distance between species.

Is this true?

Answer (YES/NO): NO